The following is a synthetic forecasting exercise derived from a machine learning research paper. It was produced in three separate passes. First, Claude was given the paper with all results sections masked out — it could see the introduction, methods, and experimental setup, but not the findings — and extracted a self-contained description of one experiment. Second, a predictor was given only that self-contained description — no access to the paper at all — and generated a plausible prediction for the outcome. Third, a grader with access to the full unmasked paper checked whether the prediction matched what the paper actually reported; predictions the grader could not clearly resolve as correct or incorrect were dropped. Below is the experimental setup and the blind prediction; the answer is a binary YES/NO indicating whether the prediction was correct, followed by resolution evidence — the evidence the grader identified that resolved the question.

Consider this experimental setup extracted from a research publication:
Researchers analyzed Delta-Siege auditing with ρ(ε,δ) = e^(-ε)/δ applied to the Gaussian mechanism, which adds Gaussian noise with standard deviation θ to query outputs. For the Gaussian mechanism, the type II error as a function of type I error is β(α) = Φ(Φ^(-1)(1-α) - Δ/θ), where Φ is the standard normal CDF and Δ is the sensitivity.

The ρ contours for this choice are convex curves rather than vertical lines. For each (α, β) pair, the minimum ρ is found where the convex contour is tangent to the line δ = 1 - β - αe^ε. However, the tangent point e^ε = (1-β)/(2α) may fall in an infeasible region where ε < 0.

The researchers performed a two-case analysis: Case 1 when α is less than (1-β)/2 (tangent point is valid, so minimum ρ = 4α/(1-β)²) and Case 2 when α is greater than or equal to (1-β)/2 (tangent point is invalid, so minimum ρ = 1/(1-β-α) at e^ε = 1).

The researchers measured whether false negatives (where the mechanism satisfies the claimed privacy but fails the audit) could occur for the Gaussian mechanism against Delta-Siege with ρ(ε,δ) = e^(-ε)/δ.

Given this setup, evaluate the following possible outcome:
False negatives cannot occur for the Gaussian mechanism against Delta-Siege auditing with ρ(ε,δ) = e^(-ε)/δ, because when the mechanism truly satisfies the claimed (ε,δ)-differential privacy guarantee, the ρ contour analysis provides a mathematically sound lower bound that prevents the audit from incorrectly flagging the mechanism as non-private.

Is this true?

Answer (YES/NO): NO